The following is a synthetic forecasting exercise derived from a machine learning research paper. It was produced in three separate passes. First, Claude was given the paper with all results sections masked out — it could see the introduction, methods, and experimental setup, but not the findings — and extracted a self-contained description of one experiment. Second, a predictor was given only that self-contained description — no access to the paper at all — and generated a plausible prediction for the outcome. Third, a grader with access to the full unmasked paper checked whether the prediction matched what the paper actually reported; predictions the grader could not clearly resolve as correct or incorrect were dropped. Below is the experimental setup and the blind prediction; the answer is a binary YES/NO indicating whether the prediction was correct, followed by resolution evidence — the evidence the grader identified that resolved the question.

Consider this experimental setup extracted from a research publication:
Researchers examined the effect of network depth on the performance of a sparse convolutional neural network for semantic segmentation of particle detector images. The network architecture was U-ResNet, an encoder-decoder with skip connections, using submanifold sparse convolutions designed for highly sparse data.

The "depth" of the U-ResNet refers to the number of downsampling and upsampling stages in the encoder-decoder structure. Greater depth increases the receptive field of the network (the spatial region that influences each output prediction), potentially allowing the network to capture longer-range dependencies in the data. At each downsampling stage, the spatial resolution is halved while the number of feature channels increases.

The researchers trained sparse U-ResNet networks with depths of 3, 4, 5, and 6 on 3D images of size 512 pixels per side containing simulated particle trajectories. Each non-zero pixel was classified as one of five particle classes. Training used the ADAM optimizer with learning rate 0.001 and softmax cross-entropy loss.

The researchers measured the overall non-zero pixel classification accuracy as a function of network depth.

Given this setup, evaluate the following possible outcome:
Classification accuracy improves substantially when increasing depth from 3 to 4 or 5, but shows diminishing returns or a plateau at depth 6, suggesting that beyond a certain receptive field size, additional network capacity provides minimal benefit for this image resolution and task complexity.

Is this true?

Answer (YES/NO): NO